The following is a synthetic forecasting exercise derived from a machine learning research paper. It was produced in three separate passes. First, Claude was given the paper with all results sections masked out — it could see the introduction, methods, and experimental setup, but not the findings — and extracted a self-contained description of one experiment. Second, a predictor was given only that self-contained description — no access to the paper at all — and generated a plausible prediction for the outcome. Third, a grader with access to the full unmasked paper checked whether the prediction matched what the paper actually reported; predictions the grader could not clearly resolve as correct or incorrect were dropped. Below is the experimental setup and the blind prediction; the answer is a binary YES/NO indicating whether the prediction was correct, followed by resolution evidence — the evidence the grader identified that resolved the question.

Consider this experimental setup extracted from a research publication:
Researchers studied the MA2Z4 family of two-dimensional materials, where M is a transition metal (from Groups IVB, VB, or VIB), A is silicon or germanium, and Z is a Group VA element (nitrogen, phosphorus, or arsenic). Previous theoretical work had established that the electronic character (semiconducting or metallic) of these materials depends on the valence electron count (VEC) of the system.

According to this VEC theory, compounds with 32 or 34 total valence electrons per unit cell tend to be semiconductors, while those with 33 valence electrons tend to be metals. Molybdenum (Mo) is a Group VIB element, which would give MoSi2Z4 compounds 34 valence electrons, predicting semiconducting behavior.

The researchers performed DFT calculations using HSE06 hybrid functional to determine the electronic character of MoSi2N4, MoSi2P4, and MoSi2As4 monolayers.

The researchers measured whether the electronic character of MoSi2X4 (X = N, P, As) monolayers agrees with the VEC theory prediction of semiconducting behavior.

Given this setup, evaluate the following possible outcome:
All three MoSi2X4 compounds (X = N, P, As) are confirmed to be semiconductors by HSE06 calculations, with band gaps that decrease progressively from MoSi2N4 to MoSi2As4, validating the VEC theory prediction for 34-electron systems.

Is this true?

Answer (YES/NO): YES